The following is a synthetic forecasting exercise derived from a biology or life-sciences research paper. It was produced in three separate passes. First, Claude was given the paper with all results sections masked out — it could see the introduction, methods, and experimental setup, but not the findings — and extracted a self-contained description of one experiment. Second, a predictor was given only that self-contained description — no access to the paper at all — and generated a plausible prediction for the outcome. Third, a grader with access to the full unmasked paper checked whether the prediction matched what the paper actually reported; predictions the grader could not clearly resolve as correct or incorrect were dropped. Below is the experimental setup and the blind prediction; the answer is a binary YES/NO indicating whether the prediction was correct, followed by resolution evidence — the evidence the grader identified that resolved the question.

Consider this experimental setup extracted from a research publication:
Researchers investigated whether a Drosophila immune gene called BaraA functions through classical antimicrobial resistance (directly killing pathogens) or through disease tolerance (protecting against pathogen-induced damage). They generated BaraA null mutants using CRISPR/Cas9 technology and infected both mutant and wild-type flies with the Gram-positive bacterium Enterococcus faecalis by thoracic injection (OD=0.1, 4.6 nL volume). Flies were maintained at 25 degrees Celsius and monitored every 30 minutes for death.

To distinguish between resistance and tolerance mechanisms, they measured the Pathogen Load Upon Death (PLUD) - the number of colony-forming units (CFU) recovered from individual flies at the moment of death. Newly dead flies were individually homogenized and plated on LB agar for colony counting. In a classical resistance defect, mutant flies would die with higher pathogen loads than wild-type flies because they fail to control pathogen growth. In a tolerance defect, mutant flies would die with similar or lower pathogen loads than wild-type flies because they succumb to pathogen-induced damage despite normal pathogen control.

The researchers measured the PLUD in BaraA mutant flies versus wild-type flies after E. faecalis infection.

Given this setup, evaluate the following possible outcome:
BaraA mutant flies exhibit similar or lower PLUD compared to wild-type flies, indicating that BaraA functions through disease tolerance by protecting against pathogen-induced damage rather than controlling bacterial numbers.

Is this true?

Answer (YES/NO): YES